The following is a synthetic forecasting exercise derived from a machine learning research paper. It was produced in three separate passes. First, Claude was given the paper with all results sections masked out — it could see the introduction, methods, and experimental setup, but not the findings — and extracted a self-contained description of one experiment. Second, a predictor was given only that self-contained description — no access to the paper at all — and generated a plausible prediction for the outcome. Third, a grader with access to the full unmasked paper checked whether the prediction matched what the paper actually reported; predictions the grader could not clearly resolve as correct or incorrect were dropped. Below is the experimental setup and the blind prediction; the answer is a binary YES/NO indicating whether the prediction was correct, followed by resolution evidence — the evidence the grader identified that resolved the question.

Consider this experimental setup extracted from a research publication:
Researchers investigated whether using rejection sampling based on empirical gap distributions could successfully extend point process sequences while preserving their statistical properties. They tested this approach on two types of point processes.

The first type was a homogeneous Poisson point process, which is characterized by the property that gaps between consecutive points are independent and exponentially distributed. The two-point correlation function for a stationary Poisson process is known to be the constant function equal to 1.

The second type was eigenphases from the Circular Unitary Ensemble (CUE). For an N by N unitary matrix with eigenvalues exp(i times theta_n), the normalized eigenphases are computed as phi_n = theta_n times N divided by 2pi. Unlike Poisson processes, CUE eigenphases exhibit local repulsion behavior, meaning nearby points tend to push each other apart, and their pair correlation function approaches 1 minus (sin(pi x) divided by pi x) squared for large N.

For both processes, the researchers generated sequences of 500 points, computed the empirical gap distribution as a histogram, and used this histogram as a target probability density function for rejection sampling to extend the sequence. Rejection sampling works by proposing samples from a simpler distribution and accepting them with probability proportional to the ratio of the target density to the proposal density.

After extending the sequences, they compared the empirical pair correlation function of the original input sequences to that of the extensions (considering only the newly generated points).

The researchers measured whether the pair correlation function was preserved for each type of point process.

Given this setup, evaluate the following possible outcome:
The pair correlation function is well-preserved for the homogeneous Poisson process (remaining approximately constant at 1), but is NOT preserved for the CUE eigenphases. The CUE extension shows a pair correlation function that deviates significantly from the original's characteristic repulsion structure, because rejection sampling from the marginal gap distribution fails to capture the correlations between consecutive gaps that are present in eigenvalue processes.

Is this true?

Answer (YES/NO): YES